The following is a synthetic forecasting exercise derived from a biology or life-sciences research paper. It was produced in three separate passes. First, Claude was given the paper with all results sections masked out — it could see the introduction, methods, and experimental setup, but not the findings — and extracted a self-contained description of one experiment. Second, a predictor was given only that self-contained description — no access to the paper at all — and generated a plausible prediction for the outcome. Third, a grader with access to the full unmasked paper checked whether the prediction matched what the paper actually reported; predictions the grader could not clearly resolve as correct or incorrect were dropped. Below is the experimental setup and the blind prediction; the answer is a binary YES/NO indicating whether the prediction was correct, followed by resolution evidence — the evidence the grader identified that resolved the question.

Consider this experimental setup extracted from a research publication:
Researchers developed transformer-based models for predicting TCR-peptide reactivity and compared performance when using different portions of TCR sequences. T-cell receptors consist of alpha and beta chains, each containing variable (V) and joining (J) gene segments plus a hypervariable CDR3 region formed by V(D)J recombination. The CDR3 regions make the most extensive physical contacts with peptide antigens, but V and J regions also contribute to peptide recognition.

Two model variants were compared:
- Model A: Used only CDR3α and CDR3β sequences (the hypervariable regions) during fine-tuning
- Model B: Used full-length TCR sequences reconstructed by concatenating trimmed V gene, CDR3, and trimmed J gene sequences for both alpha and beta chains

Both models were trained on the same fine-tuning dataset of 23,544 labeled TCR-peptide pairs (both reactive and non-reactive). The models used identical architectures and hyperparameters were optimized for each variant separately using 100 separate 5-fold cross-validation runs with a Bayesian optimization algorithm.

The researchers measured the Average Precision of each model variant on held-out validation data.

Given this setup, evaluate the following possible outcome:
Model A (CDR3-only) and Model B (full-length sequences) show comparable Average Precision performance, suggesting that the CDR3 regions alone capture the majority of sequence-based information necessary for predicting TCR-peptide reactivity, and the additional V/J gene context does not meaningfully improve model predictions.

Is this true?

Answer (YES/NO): NO